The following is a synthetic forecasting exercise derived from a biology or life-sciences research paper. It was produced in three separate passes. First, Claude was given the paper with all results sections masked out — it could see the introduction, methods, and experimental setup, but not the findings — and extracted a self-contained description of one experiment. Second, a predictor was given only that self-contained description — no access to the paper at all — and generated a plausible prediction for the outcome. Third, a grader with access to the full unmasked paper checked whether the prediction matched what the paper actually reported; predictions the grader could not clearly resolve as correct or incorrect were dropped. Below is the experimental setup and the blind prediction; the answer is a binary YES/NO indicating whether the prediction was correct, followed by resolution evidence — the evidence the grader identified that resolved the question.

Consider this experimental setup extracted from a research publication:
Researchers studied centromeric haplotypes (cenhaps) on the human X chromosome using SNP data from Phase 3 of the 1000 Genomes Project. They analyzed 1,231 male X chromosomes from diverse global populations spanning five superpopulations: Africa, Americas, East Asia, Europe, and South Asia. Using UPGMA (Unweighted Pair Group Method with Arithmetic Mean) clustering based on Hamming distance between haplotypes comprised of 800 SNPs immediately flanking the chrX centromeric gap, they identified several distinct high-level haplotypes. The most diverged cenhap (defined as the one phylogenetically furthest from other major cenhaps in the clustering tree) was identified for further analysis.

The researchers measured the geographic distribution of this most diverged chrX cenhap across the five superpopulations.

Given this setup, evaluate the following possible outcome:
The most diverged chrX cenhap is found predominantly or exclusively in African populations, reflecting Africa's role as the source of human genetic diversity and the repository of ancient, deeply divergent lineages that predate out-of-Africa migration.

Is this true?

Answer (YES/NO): YES